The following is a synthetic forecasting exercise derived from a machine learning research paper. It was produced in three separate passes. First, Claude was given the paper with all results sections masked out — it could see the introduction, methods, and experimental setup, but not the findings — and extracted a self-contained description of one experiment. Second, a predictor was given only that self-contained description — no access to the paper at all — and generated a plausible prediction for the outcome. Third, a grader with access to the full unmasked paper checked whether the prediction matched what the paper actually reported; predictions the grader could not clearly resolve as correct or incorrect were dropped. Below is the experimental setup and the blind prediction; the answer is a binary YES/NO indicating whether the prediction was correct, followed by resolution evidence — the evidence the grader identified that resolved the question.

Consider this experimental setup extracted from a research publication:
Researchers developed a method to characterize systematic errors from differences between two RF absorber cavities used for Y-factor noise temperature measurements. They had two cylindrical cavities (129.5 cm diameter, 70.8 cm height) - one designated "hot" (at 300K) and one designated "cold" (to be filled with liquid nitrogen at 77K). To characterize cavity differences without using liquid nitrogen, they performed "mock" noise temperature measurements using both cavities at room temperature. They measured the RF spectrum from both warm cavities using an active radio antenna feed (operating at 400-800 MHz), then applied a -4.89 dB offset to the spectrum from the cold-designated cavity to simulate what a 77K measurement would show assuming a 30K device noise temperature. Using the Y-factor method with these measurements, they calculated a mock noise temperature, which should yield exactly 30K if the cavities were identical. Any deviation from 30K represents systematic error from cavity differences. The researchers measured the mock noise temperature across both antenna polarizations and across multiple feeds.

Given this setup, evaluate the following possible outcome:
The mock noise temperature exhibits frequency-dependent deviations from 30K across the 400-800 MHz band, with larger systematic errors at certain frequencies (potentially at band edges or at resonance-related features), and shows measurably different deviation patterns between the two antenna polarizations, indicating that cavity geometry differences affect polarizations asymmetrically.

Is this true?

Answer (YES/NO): NO